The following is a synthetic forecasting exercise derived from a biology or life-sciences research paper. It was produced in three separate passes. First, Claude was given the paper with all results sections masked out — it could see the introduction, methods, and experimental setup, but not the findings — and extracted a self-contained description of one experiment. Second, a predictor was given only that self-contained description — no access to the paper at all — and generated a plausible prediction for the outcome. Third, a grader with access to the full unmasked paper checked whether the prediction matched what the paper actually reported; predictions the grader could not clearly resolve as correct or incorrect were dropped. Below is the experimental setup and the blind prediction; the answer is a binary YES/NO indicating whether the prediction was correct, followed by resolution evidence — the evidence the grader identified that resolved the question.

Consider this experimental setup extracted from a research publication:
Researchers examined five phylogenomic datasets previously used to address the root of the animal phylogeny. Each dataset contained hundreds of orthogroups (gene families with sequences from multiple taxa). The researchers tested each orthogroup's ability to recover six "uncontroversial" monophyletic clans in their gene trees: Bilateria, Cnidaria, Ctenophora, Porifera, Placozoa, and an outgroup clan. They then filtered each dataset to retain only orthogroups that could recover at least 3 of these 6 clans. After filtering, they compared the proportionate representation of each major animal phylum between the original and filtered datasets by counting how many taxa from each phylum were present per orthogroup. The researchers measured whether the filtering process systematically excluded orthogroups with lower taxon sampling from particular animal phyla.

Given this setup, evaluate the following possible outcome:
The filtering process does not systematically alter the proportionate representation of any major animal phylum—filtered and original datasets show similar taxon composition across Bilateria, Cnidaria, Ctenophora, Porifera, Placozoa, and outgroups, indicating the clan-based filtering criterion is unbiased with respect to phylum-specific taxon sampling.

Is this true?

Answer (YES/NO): YES